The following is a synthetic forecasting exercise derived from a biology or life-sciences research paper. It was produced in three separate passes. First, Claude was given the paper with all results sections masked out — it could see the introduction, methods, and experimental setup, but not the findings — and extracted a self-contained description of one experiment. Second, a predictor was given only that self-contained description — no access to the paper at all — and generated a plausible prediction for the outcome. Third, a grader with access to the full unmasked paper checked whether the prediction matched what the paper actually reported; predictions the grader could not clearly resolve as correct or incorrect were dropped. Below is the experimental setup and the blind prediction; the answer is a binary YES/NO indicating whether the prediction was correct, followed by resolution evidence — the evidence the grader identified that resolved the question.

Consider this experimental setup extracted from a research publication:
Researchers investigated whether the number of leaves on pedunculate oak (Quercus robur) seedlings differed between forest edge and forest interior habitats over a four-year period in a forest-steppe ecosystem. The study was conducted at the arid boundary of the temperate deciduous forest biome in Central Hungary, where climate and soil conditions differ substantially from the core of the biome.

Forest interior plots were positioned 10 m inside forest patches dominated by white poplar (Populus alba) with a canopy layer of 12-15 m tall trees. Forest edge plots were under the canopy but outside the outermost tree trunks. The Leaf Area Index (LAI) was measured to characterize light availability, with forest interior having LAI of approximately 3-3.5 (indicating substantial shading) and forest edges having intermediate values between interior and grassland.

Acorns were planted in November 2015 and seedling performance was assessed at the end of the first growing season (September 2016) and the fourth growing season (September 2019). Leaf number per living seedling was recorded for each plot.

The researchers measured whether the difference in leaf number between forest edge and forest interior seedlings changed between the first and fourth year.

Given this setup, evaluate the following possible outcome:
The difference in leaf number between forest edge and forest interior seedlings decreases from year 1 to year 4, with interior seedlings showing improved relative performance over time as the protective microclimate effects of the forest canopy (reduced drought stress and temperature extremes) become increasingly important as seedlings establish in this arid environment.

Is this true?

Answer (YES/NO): NO